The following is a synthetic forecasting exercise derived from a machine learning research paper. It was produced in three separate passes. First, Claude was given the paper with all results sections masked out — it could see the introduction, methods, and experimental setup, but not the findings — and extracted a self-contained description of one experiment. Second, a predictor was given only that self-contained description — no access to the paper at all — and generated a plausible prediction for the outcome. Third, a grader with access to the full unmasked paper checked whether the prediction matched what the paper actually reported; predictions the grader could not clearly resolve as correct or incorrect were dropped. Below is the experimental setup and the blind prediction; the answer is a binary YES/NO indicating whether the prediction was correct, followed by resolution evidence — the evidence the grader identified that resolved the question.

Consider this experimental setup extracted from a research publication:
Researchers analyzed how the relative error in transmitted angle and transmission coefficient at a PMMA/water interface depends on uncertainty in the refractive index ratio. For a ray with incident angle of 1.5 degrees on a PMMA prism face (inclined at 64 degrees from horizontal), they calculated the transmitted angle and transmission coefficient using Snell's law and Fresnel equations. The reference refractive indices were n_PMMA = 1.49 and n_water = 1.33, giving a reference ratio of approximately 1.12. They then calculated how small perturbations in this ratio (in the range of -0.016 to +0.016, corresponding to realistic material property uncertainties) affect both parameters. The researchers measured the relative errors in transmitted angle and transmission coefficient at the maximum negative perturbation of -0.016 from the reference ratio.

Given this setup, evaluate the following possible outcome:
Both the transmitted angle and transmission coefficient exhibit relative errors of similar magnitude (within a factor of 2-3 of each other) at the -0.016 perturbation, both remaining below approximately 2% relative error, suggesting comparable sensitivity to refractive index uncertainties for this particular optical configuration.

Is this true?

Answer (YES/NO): NO